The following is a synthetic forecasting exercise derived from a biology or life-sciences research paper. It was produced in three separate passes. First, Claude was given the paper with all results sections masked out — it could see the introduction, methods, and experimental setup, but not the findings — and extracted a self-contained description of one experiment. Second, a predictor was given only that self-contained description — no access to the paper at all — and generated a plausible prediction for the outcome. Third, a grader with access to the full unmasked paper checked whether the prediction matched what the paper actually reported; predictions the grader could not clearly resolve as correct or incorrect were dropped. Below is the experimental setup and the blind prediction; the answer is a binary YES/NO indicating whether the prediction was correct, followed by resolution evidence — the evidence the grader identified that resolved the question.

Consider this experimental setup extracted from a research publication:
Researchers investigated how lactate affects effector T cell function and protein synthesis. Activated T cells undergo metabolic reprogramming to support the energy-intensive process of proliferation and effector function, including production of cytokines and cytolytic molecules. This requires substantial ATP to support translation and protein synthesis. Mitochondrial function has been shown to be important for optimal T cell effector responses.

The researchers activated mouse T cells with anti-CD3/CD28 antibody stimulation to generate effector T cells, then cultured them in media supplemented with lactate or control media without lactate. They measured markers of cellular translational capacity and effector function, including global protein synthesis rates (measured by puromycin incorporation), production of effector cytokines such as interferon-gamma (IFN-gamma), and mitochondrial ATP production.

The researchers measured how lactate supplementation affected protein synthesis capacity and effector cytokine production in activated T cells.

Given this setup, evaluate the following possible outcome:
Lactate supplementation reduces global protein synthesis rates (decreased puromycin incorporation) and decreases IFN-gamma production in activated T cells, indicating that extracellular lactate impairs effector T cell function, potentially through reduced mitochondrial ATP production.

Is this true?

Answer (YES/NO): NO